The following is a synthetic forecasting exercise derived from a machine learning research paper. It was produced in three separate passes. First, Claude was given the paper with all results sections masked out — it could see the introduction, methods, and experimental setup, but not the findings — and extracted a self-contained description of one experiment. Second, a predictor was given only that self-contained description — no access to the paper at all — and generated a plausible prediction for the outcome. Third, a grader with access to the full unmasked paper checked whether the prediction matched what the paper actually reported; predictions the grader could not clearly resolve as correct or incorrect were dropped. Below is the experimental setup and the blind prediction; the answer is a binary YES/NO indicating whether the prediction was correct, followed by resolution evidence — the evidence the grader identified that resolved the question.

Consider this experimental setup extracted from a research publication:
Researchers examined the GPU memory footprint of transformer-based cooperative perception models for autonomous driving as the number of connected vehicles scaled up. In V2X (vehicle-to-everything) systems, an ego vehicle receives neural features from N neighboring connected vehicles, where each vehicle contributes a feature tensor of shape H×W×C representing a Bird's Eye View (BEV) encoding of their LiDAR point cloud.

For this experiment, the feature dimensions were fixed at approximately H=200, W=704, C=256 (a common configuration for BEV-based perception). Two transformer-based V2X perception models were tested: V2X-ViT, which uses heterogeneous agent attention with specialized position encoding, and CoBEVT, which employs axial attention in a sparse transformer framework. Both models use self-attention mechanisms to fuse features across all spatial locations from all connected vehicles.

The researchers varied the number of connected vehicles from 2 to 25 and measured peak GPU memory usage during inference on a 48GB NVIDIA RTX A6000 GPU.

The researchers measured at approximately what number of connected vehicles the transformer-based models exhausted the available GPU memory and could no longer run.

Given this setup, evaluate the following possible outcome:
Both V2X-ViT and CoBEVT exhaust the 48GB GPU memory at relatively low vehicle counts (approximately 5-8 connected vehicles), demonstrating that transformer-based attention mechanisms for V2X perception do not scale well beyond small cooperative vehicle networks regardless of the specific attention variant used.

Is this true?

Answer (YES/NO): NO